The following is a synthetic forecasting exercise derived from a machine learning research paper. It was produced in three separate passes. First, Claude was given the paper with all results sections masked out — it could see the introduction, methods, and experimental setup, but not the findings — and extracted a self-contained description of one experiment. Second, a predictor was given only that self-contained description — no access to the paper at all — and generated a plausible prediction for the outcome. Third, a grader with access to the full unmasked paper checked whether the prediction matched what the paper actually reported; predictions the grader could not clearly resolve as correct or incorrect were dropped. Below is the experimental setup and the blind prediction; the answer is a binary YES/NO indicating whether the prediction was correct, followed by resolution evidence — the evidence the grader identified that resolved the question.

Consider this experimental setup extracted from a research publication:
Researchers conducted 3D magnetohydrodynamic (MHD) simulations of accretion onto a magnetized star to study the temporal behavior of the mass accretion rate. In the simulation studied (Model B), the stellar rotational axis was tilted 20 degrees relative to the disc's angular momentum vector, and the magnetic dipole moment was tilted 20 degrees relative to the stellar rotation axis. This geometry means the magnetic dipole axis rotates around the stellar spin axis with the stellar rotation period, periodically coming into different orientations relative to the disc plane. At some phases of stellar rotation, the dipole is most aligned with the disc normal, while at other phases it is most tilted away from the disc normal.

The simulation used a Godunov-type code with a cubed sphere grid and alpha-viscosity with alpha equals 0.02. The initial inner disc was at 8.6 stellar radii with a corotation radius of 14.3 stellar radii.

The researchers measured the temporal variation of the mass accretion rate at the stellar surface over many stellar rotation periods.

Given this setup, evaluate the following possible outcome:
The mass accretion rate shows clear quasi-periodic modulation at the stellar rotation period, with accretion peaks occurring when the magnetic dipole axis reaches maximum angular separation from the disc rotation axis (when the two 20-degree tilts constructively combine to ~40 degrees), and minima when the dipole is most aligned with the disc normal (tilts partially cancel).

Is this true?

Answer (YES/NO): YES